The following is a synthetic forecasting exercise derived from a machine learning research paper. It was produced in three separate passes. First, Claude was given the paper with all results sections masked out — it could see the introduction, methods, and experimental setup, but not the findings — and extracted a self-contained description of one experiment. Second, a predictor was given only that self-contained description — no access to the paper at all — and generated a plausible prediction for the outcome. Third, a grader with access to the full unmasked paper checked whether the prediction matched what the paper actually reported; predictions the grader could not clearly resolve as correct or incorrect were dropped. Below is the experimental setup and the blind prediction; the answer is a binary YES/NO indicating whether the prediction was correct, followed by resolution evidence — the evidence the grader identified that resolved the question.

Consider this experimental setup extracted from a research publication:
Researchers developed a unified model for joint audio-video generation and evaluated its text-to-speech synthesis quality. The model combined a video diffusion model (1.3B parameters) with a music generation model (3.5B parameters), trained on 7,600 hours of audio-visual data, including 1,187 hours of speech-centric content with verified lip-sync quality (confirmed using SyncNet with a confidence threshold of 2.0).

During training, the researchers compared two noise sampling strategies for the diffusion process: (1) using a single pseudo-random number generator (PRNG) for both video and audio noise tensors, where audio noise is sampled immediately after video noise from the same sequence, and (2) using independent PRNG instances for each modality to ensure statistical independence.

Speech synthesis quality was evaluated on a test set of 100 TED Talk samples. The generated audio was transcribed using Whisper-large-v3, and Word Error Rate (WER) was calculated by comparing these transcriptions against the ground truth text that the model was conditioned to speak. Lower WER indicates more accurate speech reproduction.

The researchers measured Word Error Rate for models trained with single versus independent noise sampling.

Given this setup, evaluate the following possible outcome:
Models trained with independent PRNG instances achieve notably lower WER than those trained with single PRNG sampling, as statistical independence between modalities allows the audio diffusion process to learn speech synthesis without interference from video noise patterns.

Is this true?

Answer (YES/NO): YES